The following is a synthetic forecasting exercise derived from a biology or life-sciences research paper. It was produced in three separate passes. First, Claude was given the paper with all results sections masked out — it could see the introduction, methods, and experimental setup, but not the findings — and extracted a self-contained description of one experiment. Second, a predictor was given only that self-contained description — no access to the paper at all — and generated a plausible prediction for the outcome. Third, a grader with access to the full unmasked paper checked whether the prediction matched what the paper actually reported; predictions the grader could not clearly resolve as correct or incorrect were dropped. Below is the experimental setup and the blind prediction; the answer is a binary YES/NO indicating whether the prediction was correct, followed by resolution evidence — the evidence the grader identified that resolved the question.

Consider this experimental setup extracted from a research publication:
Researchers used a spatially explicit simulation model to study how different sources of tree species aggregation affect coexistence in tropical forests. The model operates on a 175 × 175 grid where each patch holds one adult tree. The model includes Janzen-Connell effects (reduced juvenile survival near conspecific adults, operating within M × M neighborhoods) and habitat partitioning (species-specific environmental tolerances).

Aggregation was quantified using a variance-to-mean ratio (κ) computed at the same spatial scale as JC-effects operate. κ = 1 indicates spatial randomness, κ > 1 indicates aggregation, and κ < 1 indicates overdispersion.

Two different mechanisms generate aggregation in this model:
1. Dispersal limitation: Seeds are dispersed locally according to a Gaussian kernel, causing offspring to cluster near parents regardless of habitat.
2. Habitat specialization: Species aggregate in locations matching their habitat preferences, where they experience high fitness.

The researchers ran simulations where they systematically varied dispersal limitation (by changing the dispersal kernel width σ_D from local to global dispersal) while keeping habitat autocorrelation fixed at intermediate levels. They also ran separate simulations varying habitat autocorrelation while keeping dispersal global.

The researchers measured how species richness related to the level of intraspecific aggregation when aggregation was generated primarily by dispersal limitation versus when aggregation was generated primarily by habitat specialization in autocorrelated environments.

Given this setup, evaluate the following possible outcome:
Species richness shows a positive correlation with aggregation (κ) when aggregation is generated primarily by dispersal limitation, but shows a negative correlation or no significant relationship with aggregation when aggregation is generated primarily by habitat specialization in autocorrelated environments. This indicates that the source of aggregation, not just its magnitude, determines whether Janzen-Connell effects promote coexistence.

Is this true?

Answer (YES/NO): NO